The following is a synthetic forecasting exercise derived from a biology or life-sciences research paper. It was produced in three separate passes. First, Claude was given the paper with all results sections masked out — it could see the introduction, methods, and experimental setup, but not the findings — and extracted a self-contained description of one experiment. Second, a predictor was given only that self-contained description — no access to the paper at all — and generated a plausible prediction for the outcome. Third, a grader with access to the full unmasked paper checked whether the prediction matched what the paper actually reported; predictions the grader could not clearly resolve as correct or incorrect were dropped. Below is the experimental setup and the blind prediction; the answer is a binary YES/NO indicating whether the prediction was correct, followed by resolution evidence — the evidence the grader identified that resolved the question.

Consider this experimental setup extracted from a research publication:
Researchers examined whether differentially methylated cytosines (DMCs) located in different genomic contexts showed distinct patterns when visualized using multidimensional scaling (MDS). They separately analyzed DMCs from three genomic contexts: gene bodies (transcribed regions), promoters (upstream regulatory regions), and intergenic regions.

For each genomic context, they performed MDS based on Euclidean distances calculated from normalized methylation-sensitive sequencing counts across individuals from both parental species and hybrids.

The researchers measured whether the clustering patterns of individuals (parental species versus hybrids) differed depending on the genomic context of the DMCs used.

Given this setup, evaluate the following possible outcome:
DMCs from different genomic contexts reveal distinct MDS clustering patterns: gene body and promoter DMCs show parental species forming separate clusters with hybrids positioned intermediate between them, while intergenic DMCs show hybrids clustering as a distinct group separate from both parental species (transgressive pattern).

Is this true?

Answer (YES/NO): NO